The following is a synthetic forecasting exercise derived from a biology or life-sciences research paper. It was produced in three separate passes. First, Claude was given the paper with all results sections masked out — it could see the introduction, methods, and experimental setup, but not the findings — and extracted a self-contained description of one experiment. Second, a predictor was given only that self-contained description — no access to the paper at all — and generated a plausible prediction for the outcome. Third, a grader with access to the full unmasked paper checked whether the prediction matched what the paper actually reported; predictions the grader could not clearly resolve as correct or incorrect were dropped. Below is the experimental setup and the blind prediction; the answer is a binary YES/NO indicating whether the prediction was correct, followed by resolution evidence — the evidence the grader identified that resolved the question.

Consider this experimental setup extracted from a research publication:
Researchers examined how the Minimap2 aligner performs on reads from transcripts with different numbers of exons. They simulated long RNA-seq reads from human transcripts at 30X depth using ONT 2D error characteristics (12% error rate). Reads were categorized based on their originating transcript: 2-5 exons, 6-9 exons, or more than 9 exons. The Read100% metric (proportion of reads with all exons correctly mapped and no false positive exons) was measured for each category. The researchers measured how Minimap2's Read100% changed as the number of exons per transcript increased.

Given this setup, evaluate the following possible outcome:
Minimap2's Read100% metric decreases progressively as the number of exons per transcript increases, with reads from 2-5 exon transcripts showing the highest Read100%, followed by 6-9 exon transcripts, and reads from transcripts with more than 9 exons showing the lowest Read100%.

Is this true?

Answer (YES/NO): NO